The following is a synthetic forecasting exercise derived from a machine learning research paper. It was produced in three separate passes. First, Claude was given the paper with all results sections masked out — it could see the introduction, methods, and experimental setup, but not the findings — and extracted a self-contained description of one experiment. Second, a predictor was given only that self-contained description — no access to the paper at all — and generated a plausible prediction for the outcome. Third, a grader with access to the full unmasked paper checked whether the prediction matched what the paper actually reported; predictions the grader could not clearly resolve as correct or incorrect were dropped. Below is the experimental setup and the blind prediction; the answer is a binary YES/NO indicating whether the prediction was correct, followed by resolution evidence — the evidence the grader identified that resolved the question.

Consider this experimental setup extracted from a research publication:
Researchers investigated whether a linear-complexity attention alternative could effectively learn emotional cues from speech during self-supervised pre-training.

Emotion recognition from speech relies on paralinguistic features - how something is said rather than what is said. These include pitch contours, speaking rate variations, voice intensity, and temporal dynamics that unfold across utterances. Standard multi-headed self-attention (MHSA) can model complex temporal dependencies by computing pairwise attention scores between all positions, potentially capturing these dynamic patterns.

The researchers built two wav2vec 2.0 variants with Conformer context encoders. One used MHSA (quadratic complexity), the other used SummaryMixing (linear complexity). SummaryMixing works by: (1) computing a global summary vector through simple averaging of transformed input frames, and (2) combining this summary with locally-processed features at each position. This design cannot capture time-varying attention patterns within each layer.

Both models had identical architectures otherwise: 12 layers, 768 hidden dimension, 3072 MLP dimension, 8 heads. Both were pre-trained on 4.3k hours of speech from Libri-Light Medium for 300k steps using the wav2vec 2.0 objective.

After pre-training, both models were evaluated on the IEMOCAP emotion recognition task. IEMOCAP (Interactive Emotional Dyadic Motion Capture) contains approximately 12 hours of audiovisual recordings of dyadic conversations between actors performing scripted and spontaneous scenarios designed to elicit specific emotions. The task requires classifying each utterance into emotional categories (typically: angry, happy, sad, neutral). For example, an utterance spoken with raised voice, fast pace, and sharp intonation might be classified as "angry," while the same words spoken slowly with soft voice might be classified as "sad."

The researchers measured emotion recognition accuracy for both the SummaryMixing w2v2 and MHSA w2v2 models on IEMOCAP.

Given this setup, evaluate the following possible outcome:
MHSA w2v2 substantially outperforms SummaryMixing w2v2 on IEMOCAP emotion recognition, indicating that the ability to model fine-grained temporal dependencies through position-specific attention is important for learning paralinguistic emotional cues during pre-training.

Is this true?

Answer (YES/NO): NO